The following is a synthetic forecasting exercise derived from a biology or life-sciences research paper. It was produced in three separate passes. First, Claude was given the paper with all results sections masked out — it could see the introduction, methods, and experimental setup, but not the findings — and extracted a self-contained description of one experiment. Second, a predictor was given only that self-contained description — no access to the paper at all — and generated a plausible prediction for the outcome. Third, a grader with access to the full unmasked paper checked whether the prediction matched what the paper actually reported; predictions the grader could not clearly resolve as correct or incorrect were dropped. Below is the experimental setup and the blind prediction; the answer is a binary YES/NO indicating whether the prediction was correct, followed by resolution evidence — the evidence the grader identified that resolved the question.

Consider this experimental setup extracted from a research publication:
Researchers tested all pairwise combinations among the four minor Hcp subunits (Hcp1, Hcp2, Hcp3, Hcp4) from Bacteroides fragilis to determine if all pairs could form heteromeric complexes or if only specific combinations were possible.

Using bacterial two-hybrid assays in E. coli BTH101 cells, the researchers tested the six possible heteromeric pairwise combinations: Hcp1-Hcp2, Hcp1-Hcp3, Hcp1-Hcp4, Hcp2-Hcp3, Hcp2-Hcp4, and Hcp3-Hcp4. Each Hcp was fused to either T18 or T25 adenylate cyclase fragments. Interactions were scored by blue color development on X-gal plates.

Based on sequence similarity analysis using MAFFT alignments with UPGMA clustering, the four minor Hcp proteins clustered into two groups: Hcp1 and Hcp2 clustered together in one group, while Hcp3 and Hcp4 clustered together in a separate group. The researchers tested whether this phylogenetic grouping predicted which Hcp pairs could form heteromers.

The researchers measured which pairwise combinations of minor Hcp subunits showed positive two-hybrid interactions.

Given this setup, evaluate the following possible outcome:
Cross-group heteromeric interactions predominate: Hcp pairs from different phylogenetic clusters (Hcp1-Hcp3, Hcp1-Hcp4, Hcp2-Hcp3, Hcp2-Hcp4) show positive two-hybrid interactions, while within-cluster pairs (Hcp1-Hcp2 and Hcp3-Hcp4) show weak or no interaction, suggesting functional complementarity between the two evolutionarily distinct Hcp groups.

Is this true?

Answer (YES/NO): NO